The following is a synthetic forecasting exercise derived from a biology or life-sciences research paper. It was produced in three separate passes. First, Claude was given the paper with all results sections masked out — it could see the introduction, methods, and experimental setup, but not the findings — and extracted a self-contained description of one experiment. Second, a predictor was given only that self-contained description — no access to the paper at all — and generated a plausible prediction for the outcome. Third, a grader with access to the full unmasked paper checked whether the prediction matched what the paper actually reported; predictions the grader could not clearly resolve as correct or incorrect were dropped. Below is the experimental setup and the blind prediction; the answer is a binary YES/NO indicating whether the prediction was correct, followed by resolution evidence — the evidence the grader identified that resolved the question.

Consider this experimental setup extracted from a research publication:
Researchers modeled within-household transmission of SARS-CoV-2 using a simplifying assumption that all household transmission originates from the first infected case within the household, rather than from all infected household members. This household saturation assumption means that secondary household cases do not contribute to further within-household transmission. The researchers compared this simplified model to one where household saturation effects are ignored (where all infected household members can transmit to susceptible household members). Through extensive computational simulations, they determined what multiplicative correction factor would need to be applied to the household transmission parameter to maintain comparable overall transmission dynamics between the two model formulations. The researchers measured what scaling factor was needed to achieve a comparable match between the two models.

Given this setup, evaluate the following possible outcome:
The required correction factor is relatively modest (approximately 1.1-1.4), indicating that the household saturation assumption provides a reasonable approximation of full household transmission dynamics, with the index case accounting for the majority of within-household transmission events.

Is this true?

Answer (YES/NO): YES